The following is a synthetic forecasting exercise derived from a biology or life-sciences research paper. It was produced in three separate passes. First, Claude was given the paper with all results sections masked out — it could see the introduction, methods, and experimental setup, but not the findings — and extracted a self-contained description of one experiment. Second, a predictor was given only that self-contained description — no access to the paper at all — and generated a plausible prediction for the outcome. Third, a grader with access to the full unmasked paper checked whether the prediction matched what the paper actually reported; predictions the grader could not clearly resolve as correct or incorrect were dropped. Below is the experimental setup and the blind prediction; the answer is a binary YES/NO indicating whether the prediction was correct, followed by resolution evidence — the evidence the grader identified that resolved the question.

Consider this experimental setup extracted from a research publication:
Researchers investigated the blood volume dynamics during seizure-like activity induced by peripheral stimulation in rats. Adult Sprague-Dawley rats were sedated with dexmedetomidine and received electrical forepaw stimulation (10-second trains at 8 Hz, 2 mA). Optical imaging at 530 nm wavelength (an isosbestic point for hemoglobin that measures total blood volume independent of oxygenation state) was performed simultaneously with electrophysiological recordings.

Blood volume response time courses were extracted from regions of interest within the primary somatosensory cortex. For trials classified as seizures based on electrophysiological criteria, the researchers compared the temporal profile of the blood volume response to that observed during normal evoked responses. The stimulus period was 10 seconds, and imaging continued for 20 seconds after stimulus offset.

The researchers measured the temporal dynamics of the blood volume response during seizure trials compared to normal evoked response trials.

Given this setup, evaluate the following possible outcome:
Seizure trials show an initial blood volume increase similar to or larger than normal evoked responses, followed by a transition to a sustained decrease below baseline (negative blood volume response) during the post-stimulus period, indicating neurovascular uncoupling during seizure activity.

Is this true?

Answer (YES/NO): NO